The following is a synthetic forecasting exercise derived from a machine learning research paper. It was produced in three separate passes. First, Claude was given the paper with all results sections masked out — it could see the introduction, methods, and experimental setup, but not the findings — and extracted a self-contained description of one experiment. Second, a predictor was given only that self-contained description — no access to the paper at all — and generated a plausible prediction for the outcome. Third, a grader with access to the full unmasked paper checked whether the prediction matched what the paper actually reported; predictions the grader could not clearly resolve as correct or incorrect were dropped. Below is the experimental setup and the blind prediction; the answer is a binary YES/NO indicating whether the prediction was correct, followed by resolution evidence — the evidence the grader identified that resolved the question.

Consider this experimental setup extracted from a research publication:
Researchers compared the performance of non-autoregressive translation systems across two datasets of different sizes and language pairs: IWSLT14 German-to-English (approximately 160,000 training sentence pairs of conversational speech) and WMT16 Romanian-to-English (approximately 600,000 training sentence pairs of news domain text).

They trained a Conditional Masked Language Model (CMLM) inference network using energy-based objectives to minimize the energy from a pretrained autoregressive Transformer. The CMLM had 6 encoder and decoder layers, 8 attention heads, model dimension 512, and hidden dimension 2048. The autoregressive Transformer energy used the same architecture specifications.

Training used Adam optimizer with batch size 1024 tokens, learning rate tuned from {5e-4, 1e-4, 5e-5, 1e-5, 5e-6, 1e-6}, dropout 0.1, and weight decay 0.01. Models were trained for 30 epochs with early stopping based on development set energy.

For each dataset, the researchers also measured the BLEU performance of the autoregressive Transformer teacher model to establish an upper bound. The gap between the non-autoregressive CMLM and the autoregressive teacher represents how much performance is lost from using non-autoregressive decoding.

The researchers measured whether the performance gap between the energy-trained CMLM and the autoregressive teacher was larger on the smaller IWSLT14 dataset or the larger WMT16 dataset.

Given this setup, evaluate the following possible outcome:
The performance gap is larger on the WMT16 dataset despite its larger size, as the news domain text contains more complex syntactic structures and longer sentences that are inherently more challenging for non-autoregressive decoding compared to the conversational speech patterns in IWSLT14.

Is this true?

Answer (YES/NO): NO